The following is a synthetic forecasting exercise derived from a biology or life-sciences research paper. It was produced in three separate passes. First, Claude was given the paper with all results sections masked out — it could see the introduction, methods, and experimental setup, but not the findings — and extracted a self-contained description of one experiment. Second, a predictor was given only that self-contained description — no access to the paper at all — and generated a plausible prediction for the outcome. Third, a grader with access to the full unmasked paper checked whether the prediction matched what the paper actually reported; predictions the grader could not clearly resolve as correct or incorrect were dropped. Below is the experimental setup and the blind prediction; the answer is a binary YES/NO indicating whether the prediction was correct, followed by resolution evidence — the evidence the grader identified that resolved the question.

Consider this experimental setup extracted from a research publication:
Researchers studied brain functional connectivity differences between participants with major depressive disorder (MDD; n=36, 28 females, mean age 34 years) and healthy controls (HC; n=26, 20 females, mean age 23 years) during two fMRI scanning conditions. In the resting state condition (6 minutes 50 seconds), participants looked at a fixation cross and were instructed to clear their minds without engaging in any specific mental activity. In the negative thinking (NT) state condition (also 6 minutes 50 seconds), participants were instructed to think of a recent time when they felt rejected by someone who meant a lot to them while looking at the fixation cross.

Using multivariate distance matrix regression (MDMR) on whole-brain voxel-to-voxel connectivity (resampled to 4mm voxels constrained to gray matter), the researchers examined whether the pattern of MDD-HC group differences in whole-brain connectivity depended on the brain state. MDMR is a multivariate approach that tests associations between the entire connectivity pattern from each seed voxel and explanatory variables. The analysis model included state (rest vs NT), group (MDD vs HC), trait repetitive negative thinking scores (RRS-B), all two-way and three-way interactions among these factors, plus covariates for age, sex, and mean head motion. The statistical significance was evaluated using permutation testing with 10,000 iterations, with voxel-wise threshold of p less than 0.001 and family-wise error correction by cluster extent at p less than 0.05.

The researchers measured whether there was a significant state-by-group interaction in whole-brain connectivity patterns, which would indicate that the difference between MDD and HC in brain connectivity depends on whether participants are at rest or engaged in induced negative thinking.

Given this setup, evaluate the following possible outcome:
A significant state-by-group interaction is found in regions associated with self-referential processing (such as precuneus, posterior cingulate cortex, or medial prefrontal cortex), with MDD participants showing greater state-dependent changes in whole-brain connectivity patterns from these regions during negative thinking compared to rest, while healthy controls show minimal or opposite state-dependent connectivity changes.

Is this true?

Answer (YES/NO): NO